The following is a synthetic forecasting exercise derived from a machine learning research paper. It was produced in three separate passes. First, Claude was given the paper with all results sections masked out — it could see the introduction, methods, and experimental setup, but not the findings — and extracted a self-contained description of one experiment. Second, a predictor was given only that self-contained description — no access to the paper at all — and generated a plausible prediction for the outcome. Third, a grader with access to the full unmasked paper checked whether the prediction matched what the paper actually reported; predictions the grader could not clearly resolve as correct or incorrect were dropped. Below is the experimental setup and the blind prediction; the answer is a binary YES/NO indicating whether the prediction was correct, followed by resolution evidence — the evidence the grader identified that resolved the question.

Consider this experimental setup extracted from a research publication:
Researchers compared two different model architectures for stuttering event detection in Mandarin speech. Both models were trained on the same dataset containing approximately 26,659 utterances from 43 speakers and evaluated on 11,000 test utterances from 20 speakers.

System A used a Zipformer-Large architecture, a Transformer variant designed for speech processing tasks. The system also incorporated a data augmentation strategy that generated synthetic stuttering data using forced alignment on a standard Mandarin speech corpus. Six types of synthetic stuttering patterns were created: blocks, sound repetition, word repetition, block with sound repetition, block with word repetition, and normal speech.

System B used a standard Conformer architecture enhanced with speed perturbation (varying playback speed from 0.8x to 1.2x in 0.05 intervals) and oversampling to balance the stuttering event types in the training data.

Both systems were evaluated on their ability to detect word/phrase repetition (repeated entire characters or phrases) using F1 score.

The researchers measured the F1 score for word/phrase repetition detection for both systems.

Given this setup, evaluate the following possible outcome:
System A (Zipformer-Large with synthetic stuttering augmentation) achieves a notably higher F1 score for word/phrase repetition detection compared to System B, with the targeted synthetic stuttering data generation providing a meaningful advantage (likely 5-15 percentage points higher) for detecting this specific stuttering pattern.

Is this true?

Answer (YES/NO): YES